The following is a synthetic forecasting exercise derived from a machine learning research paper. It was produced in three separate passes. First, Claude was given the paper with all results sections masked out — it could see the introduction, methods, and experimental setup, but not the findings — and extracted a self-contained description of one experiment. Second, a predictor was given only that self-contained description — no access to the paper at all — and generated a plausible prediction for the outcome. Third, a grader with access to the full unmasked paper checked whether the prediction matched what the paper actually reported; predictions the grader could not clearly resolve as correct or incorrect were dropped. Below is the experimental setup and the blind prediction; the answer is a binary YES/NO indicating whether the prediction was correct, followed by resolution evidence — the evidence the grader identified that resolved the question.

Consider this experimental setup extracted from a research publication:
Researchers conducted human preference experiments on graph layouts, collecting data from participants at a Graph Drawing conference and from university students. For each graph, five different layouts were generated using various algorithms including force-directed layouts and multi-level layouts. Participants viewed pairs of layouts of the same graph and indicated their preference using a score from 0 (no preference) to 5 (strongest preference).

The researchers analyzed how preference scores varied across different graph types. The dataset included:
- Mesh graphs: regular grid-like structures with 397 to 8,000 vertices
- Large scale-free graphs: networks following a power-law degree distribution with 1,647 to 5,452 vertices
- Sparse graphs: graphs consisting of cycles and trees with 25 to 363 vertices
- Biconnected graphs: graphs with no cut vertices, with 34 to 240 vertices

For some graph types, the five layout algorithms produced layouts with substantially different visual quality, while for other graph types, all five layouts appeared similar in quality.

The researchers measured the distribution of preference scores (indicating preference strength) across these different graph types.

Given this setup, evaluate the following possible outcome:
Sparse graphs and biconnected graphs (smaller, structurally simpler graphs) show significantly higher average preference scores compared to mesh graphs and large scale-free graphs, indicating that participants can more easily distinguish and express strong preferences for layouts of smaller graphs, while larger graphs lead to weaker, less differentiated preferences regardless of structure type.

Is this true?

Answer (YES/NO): NO